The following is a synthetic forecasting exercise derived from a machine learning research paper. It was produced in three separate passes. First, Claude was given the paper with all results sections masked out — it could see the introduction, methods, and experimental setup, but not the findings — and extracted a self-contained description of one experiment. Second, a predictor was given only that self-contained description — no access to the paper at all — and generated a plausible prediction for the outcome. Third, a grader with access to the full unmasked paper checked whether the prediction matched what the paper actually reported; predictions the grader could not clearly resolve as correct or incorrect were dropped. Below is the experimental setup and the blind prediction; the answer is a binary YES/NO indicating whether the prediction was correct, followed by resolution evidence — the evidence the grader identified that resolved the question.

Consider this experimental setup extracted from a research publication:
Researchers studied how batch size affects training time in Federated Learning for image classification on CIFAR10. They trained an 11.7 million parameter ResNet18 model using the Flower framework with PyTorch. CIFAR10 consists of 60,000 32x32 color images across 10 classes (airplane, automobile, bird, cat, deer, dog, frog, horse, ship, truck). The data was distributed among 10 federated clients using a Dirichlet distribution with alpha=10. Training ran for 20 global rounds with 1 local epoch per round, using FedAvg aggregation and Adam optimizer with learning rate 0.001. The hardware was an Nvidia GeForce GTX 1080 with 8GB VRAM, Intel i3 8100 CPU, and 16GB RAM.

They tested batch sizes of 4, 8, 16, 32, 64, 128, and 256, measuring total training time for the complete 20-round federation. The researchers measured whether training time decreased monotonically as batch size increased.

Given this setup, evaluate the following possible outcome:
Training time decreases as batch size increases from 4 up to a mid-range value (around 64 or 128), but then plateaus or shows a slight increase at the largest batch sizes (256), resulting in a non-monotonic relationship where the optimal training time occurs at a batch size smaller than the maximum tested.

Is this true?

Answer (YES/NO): NO